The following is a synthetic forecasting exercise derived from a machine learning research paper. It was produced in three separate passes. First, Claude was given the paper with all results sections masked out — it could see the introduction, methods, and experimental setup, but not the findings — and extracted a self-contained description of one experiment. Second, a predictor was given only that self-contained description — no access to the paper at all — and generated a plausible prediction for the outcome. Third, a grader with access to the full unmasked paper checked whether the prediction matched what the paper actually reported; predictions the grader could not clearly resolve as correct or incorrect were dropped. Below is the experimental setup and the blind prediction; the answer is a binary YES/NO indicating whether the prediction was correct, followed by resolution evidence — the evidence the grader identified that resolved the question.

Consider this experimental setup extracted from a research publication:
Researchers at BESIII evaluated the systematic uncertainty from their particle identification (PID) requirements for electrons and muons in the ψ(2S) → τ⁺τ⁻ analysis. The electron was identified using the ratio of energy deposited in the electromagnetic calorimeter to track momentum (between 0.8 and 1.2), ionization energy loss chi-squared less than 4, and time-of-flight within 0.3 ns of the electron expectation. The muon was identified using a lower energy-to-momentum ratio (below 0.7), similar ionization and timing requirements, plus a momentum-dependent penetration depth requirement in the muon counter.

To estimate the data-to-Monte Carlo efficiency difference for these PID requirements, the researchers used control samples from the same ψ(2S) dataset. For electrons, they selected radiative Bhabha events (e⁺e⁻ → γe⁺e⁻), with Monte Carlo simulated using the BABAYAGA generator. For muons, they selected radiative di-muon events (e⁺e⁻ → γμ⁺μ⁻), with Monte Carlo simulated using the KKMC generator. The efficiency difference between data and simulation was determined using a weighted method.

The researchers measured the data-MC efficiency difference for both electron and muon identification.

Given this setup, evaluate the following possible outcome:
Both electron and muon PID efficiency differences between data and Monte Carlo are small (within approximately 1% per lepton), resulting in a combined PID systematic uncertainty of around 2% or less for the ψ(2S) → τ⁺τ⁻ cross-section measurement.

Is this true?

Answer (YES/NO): YES